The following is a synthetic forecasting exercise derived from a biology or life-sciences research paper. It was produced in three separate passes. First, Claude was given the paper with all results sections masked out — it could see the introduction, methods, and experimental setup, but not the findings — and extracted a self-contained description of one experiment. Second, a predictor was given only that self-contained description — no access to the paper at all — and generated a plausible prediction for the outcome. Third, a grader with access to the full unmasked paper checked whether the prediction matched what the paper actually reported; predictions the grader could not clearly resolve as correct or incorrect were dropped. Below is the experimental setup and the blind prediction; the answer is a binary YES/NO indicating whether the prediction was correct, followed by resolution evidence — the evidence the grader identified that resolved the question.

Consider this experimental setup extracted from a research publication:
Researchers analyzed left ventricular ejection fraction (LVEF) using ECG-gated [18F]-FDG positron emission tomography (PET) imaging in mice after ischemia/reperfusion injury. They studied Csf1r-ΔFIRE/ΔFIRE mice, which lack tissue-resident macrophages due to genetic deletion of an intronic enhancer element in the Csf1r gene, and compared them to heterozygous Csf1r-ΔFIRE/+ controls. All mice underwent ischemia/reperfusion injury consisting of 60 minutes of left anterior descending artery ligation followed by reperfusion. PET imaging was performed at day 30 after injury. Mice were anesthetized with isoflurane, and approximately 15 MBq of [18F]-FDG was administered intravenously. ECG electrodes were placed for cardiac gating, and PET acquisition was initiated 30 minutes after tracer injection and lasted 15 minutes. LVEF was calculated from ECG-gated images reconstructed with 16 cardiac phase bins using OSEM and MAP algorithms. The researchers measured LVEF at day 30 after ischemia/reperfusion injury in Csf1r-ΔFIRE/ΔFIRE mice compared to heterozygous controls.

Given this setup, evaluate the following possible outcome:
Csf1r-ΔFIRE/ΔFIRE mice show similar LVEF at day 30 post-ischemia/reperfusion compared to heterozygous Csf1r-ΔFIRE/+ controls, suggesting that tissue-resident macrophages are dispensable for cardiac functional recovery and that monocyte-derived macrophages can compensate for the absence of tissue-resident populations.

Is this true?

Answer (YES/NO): NO